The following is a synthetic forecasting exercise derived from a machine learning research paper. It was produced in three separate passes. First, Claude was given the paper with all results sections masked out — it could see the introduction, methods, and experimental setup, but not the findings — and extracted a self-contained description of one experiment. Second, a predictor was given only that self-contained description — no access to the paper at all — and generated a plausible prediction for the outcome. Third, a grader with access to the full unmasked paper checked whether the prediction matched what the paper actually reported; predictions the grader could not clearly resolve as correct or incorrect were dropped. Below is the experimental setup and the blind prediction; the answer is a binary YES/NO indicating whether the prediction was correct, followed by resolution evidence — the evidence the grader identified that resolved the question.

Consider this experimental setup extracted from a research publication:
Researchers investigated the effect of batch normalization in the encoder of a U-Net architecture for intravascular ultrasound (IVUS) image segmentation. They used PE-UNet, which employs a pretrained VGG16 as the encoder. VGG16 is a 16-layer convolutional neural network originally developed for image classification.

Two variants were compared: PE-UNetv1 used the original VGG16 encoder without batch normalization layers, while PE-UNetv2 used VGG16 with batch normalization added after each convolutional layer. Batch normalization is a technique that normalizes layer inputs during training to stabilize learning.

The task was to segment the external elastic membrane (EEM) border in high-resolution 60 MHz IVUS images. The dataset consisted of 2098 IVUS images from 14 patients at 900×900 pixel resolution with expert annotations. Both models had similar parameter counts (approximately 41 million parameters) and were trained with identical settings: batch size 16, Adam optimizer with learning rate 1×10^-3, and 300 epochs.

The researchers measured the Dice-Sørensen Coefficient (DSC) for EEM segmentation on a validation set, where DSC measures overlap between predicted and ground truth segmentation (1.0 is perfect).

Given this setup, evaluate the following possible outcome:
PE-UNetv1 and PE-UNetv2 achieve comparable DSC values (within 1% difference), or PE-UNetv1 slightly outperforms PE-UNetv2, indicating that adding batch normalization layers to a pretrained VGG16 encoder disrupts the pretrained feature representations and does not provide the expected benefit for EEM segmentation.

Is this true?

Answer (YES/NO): NO